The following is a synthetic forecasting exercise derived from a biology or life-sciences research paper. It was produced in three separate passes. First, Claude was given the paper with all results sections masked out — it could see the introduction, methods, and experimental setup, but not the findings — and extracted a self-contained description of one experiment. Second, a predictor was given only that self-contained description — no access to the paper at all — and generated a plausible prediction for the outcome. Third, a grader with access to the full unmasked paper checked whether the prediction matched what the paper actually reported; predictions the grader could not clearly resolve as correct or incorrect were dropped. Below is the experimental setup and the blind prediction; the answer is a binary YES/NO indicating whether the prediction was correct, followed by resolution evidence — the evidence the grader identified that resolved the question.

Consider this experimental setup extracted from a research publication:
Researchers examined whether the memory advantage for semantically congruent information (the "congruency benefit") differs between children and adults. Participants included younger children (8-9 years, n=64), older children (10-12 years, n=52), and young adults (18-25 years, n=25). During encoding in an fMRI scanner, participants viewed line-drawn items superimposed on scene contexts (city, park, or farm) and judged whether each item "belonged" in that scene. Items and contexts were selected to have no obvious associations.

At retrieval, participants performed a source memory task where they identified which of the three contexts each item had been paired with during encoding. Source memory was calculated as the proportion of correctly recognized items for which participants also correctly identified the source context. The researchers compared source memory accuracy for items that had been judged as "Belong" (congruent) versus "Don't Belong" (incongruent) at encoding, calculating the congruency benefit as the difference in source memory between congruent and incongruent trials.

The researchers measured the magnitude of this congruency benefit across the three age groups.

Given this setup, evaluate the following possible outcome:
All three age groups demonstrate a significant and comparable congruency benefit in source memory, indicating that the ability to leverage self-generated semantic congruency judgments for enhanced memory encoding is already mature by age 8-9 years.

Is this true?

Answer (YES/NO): NO